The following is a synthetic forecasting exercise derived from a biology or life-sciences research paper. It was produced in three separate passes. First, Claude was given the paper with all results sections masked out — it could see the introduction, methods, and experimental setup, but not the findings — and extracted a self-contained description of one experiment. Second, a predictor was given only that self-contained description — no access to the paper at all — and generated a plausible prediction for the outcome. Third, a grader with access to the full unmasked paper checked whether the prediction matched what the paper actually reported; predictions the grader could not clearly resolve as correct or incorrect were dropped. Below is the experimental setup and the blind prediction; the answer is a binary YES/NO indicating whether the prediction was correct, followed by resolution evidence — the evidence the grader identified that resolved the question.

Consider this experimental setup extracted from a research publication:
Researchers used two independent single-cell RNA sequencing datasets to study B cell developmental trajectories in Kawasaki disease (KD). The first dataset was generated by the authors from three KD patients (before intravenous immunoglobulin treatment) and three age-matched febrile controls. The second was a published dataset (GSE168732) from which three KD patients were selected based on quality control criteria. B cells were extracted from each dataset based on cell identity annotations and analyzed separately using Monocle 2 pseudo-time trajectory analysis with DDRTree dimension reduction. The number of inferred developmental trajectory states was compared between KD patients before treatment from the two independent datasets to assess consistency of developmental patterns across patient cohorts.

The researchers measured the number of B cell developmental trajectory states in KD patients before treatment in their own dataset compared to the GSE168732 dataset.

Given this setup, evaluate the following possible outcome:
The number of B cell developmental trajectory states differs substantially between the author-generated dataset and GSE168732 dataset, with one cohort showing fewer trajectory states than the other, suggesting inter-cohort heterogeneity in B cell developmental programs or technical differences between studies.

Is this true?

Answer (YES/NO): YES